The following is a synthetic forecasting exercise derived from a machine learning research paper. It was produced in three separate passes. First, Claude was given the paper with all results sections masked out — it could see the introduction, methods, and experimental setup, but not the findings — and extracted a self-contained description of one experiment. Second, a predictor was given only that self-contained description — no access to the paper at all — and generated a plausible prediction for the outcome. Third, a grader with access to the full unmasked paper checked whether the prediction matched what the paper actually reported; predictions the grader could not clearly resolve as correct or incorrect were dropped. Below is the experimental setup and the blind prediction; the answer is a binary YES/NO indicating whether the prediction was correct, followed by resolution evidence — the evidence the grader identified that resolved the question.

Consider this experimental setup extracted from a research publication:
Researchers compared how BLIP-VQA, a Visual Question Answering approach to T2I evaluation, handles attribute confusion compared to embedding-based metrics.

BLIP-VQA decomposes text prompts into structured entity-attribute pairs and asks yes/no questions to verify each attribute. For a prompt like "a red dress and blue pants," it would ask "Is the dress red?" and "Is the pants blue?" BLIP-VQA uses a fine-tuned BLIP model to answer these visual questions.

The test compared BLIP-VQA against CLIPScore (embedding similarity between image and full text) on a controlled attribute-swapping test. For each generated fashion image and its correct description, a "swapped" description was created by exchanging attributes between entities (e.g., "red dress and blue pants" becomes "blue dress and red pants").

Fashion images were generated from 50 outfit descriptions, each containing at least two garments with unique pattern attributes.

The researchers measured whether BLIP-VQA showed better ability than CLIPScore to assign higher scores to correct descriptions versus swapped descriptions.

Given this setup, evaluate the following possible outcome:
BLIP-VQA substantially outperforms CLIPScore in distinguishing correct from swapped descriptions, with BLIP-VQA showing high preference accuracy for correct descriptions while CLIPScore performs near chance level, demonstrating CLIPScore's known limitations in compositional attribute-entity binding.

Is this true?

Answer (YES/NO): YES